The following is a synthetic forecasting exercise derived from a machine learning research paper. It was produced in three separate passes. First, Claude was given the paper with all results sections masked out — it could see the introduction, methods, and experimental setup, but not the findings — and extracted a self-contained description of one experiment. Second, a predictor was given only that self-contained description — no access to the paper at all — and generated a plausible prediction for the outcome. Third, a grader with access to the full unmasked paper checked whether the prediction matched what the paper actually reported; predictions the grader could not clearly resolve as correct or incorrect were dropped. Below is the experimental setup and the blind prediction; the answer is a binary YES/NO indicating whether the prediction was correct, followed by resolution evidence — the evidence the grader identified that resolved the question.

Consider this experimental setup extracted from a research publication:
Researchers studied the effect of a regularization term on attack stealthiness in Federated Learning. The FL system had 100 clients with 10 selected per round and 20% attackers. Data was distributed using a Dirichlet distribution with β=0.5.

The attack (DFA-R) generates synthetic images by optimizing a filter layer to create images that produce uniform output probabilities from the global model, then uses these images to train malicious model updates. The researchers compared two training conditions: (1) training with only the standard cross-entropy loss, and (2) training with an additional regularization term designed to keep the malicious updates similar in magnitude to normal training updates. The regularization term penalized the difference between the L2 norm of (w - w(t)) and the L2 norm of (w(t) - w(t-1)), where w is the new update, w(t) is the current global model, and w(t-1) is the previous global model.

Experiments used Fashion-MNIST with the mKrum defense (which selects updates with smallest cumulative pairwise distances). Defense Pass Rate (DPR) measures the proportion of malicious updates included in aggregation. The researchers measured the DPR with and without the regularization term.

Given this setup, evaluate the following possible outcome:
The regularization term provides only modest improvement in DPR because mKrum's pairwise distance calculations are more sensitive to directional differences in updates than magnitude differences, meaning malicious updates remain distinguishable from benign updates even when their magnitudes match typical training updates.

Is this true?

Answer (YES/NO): NO